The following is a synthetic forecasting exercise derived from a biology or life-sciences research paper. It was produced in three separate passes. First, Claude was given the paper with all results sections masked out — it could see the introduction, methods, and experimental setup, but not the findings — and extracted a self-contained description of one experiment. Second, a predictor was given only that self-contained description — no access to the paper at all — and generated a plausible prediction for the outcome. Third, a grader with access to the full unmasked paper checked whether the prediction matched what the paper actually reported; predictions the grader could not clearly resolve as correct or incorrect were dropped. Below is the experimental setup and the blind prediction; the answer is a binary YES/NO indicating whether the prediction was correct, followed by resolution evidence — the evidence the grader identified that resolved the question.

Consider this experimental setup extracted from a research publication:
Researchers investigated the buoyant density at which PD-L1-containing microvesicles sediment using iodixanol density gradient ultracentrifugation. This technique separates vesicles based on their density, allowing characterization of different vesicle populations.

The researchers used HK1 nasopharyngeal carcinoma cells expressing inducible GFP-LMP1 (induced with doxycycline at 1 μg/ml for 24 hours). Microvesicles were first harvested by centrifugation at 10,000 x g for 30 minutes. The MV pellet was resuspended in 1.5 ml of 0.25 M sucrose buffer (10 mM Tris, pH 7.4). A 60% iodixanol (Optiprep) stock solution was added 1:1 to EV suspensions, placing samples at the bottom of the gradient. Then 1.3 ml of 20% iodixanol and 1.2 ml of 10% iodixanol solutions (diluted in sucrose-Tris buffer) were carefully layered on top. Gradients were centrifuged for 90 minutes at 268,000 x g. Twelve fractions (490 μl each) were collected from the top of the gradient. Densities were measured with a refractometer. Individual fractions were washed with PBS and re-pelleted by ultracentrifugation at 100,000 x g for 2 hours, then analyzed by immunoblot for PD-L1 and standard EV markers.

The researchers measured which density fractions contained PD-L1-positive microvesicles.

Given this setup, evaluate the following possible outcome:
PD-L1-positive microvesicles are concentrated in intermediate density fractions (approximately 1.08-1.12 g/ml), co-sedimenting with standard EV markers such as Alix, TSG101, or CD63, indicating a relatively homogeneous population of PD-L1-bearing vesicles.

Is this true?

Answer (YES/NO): NO